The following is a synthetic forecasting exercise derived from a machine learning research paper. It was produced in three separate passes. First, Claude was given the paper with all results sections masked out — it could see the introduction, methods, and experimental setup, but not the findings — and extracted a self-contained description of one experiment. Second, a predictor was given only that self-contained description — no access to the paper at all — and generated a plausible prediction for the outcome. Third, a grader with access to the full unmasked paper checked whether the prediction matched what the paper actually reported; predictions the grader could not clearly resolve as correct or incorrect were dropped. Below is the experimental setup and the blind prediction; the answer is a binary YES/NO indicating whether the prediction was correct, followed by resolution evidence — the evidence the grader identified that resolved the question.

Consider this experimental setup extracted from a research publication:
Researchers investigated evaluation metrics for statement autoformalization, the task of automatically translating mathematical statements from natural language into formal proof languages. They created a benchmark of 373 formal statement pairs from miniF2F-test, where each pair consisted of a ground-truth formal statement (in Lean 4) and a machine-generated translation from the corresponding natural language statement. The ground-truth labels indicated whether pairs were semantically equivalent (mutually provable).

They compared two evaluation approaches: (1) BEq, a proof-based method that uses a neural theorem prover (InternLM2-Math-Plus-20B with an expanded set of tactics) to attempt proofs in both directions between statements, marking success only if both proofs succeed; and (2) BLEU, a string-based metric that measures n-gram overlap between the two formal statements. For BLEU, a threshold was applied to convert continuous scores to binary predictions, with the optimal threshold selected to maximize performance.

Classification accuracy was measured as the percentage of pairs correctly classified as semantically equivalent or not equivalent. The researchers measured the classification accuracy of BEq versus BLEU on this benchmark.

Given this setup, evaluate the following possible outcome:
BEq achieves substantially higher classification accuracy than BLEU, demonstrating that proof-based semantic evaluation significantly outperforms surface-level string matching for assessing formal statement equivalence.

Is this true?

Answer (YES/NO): NO